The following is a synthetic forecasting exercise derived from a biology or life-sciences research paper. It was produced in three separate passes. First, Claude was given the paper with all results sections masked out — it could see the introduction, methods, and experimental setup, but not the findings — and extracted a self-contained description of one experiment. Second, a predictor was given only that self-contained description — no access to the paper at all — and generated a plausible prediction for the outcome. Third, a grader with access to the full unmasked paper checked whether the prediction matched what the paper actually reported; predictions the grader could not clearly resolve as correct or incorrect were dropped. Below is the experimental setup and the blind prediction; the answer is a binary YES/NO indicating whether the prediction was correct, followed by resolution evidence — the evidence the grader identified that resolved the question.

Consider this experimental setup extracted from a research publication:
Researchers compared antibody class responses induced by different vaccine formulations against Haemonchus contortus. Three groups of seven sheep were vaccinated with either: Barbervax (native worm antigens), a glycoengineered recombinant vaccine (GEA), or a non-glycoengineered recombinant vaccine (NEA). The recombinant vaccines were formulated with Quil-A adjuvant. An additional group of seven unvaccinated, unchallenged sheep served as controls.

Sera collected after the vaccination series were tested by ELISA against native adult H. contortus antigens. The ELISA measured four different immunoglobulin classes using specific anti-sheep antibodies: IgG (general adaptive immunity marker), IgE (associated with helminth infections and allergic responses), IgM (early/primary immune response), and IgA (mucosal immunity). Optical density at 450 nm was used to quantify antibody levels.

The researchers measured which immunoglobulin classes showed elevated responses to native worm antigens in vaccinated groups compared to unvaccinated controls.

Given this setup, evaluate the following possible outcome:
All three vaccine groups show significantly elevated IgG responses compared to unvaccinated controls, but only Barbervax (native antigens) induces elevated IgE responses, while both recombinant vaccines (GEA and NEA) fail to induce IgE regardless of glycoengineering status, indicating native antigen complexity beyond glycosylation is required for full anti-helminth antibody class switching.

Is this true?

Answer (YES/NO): NO